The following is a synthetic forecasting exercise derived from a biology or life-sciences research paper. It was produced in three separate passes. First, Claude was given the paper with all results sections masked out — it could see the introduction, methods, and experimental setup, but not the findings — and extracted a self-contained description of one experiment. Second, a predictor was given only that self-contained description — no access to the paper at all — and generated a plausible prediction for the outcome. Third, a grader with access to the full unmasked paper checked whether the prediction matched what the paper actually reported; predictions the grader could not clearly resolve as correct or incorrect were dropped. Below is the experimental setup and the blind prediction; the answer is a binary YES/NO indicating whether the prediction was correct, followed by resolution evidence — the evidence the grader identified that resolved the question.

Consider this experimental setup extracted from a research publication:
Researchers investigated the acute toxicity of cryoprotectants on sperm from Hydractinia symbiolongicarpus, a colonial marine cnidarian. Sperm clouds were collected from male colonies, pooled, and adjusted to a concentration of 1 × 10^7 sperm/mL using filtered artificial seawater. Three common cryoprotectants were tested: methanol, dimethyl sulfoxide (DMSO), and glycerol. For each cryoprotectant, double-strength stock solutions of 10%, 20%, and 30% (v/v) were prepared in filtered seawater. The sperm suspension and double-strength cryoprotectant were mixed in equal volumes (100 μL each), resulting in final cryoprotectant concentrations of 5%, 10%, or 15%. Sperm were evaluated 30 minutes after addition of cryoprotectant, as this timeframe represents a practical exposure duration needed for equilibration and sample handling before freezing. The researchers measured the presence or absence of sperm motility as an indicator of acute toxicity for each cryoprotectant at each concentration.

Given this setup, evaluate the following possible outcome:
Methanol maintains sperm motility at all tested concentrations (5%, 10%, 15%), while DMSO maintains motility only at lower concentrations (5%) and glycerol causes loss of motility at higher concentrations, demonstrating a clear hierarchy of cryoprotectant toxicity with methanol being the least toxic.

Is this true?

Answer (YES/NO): NO